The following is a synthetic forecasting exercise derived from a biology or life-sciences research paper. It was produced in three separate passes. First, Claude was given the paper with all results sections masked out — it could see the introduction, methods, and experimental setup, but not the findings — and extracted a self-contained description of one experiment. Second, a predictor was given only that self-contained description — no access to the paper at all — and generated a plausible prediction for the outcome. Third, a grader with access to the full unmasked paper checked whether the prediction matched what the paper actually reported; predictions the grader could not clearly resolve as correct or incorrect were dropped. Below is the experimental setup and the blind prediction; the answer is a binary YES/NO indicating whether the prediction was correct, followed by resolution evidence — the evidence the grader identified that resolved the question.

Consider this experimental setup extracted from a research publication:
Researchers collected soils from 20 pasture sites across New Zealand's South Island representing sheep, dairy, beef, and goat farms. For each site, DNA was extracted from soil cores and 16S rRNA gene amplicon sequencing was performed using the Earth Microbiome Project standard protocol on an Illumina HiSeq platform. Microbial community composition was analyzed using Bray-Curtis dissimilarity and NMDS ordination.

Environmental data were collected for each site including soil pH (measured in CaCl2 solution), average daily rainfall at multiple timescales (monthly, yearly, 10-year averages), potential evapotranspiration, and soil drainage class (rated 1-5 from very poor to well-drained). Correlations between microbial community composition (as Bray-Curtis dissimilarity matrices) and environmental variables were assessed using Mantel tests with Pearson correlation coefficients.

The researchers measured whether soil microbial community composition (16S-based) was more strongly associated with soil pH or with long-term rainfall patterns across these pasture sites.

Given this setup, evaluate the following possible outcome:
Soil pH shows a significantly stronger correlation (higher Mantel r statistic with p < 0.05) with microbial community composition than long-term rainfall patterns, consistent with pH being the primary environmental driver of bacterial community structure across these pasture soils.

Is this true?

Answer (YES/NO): NO